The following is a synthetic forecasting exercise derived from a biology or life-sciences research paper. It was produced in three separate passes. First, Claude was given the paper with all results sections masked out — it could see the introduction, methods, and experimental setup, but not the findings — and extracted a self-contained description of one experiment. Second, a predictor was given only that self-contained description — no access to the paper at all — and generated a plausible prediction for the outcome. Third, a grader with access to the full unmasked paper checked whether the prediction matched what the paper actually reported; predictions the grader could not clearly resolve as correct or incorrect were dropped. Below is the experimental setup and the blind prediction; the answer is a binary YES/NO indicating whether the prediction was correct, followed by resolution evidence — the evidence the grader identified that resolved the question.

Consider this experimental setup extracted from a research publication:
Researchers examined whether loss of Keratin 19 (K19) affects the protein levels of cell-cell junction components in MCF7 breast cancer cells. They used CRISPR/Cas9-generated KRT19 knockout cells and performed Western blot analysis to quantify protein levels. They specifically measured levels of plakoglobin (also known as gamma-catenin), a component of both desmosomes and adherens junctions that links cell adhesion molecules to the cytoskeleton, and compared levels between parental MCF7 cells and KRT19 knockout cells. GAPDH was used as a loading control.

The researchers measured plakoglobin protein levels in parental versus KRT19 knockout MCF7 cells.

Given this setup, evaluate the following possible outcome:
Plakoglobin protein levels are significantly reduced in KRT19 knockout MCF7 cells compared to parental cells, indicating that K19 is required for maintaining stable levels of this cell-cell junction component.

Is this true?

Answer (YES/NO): YES